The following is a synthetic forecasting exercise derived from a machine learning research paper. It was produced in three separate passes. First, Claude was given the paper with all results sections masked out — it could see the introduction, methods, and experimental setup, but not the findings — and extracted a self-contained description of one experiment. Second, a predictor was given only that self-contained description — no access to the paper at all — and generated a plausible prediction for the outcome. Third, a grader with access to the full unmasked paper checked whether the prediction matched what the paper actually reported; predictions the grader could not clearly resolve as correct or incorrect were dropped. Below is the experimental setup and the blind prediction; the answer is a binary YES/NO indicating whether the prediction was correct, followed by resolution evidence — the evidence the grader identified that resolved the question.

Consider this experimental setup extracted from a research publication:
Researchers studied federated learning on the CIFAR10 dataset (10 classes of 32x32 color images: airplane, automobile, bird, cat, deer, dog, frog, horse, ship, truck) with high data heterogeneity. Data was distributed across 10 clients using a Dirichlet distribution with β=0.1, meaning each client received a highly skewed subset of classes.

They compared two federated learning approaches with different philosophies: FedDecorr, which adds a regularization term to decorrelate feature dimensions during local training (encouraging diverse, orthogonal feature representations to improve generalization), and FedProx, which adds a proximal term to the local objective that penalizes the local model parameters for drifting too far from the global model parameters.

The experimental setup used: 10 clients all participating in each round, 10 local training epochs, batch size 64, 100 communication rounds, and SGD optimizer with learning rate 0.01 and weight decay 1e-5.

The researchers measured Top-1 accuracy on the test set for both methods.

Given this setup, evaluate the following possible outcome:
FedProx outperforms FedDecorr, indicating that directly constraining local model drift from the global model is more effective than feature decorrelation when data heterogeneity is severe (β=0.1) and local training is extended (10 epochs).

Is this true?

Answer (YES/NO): YES